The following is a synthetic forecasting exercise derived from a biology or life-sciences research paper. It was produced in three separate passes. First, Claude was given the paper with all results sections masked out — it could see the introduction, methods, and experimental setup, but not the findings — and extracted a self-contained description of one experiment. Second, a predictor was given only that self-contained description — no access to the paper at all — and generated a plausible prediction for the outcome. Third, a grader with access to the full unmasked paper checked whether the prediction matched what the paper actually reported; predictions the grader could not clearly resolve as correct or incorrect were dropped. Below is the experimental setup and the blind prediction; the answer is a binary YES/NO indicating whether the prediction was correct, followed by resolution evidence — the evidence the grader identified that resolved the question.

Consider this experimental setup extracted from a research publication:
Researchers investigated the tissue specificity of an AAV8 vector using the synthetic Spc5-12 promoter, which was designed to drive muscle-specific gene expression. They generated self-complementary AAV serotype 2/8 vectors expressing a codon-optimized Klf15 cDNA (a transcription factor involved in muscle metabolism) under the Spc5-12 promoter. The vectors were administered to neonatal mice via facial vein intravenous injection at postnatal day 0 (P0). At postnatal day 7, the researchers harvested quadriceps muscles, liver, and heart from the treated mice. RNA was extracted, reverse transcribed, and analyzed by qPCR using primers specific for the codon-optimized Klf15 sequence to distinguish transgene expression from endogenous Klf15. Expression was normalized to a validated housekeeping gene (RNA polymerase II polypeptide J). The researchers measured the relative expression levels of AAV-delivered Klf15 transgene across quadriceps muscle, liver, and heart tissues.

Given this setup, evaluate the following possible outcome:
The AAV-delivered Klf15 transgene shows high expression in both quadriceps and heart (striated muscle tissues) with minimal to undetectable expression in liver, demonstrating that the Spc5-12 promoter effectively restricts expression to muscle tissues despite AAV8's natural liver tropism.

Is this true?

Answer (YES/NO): NO